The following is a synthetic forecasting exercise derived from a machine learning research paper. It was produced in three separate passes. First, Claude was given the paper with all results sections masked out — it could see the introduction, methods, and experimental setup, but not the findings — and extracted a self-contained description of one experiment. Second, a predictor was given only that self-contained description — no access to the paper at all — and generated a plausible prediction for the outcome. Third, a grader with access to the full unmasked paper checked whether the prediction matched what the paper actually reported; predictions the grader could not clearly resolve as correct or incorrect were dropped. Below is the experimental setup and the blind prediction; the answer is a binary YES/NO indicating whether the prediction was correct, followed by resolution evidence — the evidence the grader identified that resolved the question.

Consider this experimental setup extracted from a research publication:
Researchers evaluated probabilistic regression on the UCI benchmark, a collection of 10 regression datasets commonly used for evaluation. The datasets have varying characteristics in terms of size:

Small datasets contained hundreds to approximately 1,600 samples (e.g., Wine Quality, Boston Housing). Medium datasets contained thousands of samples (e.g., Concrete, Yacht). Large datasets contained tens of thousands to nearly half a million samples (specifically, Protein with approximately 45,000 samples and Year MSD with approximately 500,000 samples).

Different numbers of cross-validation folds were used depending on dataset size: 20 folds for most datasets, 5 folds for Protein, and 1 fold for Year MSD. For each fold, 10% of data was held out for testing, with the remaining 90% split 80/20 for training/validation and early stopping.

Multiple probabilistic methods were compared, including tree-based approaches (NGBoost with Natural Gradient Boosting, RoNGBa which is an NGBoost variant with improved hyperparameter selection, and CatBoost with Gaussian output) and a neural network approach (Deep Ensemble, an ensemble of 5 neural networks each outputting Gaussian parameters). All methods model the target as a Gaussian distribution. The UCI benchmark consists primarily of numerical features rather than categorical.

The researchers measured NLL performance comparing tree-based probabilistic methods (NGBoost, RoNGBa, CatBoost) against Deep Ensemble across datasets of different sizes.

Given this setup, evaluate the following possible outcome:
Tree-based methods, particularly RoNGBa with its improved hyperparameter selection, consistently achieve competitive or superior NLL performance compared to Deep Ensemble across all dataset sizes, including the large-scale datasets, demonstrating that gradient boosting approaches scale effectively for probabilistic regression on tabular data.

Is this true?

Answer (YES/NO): NO